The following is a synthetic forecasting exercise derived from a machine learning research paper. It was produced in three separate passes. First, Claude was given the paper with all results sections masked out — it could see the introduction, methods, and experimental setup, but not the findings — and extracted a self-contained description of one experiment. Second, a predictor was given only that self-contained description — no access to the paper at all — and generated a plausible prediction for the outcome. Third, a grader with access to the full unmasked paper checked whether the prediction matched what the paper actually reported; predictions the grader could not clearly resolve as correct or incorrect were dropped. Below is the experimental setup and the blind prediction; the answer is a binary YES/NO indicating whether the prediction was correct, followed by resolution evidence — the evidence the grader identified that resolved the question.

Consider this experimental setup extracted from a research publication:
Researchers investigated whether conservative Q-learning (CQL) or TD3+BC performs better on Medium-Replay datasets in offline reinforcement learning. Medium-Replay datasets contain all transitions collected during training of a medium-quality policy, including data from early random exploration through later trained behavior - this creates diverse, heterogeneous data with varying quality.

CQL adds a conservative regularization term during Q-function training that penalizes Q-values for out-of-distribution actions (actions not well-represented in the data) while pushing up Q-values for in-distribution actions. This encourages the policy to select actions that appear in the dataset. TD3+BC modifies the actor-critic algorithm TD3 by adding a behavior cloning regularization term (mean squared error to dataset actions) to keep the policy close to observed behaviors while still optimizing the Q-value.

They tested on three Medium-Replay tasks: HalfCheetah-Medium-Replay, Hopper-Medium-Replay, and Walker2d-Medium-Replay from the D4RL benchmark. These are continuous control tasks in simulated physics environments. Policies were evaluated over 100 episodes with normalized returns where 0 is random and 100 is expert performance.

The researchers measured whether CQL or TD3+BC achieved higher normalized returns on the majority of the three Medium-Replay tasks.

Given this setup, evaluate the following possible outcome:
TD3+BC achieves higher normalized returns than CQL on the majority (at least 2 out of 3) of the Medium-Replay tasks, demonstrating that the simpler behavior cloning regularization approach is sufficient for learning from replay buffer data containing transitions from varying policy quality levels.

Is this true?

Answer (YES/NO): NO